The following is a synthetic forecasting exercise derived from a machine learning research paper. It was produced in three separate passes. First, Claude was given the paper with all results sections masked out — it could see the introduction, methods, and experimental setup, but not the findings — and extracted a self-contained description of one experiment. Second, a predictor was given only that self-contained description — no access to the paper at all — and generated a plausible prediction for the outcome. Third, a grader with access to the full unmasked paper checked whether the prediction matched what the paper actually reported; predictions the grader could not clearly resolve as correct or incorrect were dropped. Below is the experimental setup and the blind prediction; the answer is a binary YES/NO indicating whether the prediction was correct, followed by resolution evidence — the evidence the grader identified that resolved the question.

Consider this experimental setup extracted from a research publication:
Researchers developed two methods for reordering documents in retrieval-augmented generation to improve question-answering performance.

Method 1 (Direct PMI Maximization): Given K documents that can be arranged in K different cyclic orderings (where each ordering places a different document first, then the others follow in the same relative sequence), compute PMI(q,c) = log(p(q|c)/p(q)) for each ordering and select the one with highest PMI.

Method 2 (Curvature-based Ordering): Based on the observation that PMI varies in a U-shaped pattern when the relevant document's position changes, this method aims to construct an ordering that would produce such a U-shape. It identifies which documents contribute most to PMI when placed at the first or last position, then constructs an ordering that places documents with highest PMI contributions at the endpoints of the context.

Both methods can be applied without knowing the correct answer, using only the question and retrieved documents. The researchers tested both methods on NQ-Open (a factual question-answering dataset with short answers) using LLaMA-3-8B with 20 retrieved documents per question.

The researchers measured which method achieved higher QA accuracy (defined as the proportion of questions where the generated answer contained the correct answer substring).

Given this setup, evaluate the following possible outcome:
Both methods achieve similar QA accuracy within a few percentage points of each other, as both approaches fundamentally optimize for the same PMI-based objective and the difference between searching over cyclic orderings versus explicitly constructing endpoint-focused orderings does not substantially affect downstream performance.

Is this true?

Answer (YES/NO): YES